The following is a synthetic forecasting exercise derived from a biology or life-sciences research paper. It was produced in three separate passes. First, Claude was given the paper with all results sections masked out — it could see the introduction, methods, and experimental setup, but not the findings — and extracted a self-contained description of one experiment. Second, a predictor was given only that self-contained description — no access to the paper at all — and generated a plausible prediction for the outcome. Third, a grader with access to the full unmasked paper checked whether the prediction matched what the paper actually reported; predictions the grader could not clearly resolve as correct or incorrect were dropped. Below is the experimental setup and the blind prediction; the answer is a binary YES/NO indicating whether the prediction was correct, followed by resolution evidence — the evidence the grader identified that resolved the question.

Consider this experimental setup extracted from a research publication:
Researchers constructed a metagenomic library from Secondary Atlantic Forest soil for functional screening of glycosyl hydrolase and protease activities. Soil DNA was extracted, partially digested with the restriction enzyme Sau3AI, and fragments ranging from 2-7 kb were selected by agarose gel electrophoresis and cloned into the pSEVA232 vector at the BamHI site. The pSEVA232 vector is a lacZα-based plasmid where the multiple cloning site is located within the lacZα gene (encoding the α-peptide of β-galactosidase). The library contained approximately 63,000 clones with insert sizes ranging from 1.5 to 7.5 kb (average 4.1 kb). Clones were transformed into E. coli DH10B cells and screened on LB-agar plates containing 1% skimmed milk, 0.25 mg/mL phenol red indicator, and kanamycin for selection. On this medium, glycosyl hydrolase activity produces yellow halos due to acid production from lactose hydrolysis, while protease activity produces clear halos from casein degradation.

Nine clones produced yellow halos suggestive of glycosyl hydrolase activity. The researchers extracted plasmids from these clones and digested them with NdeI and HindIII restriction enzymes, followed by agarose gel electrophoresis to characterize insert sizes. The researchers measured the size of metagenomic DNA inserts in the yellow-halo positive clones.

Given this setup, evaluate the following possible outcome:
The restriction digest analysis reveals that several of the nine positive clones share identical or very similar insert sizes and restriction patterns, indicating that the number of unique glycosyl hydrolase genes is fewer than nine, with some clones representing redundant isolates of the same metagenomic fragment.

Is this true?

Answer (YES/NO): NO